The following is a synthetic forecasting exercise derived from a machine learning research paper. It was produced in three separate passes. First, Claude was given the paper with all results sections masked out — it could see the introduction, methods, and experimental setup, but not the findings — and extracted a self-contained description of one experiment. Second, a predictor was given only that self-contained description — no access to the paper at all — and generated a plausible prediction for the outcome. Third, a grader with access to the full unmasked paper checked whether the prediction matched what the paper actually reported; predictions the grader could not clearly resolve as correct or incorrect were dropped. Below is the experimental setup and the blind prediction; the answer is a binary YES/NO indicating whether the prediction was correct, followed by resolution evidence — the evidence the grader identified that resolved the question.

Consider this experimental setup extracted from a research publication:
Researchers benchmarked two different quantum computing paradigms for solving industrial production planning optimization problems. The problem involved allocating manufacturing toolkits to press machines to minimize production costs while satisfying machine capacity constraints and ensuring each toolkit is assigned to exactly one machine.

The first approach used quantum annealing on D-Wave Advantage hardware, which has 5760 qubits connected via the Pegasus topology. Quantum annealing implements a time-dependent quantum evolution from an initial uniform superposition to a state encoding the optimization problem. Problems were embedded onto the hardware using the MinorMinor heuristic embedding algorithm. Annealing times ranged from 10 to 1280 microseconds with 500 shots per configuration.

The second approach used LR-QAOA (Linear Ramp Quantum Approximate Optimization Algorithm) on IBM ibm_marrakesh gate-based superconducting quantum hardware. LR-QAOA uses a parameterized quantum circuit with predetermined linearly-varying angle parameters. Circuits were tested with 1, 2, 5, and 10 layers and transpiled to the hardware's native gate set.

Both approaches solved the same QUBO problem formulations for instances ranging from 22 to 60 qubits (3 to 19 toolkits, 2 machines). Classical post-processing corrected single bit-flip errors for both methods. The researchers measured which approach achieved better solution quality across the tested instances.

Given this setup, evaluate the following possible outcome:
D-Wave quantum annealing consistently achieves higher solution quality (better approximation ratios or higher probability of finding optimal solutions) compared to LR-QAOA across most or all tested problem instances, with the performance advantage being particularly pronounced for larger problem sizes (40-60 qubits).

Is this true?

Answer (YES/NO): YES